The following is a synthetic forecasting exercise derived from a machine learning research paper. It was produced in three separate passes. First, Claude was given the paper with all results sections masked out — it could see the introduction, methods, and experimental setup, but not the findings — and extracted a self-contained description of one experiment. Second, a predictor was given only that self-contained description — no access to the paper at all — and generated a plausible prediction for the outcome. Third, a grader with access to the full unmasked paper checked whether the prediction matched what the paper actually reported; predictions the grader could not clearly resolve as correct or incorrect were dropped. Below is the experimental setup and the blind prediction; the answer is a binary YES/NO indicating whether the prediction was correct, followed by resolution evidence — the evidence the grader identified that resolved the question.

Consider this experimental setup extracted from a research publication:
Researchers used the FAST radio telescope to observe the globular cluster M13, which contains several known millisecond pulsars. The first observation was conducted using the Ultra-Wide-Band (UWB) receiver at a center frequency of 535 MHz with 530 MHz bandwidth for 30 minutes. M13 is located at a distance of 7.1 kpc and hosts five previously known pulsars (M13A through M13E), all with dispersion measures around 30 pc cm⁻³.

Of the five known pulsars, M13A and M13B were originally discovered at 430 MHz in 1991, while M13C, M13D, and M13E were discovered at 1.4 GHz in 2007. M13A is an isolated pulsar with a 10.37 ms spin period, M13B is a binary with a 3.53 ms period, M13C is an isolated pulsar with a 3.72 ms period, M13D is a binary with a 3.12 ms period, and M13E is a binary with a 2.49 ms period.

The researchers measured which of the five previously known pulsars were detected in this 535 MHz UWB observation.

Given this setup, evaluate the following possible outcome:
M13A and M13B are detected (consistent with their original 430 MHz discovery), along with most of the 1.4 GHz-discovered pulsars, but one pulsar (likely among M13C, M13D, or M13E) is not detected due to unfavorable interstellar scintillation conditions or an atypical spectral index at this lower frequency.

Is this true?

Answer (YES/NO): NO